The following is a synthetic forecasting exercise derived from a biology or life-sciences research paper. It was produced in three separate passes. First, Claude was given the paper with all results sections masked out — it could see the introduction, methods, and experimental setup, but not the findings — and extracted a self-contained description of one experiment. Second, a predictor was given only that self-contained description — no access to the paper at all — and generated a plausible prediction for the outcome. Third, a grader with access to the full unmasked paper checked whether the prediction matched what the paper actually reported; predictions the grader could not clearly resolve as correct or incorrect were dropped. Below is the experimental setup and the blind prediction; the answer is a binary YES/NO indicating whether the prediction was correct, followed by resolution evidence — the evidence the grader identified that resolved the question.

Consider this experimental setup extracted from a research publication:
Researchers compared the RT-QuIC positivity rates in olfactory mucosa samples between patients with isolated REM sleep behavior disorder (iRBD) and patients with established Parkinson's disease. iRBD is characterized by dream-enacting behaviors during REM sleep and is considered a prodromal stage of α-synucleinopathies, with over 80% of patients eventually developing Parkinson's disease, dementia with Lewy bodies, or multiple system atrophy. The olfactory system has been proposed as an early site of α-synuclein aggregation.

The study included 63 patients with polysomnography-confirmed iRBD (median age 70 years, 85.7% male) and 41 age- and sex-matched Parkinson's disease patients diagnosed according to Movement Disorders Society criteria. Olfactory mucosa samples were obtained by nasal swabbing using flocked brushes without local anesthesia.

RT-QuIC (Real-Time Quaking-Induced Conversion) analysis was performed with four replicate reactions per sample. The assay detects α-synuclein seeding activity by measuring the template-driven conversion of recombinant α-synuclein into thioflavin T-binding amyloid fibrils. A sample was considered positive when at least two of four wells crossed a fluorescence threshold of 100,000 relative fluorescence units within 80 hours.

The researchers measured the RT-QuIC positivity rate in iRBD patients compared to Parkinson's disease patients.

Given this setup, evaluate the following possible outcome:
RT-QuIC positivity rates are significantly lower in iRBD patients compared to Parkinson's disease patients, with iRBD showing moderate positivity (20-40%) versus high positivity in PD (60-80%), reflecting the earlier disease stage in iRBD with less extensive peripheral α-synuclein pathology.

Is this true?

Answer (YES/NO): NO